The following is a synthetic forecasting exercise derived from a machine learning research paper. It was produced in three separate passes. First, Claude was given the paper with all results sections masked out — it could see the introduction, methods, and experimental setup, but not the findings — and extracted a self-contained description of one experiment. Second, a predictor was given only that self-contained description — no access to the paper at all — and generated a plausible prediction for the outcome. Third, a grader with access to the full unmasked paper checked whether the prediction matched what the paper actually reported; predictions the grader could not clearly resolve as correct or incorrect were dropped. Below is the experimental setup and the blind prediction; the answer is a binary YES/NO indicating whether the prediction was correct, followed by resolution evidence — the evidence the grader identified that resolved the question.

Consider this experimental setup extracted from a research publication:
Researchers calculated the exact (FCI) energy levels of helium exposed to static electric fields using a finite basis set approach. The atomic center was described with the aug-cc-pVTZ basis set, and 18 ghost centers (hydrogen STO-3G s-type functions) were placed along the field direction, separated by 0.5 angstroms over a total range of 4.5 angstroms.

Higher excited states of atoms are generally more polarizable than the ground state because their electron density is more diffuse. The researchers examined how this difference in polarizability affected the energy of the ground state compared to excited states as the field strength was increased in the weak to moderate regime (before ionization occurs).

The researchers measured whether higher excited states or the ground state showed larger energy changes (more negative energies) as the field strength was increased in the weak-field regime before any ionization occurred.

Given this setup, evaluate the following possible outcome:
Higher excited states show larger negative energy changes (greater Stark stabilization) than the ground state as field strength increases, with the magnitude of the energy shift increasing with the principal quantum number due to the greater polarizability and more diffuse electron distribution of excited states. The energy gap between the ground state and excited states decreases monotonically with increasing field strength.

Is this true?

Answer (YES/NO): YES